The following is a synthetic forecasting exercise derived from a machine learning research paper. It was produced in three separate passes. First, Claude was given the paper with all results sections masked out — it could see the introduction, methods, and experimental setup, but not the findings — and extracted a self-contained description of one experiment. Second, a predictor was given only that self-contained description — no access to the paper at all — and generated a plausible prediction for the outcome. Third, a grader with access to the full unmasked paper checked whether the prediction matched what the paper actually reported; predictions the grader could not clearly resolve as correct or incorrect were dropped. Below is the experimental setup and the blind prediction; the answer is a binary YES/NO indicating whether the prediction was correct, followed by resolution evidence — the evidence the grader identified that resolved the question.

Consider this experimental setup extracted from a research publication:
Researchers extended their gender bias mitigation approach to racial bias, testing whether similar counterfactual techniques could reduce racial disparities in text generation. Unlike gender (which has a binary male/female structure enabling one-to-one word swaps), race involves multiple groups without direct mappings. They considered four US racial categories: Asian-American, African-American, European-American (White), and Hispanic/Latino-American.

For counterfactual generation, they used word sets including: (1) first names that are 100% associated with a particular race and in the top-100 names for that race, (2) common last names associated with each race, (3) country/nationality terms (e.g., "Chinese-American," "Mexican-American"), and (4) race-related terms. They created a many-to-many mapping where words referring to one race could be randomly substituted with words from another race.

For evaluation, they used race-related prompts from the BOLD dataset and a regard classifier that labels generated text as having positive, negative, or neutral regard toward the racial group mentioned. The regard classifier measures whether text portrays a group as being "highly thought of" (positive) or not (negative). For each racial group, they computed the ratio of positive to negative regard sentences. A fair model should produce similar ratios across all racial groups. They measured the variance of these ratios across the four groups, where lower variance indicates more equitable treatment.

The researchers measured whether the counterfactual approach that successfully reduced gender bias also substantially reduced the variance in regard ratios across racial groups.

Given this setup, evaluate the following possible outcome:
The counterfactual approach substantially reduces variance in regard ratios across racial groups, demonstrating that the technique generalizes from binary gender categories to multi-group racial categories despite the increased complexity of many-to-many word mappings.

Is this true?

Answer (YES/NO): NO